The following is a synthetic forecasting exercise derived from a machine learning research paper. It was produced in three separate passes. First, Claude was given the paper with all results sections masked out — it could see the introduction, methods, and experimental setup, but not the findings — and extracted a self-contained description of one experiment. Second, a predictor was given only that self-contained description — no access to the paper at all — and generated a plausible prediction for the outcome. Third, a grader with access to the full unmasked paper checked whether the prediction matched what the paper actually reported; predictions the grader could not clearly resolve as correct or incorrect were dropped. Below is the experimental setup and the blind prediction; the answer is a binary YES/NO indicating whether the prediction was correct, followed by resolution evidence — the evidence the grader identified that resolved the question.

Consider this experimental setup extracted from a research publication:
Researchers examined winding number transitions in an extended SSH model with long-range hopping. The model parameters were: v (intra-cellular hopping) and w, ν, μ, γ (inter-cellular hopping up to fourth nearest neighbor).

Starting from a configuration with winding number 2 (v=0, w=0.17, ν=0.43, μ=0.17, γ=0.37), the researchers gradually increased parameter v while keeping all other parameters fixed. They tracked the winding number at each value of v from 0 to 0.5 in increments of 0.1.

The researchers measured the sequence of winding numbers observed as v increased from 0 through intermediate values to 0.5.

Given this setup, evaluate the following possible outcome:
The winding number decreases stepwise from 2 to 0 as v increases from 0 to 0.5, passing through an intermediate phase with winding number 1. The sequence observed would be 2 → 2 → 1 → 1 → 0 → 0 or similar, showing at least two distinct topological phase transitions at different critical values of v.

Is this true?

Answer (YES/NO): NO